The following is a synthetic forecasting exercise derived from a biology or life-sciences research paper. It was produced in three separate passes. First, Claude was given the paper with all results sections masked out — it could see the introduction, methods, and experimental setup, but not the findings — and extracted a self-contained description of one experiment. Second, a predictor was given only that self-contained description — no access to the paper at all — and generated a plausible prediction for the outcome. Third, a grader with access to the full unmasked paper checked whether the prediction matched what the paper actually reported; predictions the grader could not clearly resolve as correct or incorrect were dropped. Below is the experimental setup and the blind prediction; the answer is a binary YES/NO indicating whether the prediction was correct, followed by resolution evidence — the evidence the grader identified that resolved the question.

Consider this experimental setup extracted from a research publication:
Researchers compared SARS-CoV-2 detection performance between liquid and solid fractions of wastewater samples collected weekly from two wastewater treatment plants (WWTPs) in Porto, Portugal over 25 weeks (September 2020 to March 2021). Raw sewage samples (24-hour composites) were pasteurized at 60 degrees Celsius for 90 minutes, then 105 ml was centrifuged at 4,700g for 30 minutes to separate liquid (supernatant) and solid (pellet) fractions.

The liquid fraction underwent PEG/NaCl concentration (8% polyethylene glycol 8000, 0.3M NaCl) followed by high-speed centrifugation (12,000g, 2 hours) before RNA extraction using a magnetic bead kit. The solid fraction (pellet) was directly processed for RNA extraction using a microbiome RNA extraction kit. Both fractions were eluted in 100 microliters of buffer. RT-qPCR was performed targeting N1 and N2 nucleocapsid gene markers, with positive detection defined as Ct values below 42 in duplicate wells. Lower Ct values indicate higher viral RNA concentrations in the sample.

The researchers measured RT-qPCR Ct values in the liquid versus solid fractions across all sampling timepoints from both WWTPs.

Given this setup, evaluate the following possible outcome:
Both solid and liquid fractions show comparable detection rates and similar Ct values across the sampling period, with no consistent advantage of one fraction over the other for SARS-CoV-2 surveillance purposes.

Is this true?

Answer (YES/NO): YES